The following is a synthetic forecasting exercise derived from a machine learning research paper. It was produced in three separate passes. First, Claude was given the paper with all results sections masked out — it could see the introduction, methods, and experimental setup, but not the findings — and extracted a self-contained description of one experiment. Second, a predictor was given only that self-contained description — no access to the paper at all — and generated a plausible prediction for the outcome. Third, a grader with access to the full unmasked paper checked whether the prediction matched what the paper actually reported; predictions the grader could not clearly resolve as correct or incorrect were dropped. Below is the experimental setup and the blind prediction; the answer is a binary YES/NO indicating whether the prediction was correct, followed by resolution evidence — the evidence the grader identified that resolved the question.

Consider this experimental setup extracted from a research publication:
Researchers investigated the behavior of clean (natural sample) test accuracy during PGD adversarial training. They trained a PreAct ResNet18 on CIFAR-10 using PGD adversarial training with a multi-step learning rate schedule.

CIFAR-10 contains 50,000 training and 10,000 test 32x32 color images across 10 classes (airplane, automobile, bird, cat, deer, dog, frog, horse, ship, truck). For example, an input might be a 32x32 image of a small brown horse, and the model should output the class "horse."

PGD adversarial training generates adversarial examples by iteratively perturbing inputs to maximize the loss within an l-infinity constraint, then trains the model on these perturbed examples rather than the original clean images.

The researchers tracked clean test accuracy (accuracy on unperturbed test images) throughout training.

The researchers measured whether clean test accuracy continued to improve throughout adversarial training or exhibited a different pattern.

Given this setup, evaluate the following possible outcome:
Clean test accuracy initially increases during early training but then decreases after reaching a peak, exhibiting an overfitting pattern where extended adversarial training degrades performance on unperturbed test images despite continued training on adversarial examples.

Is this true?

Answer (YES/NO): YES